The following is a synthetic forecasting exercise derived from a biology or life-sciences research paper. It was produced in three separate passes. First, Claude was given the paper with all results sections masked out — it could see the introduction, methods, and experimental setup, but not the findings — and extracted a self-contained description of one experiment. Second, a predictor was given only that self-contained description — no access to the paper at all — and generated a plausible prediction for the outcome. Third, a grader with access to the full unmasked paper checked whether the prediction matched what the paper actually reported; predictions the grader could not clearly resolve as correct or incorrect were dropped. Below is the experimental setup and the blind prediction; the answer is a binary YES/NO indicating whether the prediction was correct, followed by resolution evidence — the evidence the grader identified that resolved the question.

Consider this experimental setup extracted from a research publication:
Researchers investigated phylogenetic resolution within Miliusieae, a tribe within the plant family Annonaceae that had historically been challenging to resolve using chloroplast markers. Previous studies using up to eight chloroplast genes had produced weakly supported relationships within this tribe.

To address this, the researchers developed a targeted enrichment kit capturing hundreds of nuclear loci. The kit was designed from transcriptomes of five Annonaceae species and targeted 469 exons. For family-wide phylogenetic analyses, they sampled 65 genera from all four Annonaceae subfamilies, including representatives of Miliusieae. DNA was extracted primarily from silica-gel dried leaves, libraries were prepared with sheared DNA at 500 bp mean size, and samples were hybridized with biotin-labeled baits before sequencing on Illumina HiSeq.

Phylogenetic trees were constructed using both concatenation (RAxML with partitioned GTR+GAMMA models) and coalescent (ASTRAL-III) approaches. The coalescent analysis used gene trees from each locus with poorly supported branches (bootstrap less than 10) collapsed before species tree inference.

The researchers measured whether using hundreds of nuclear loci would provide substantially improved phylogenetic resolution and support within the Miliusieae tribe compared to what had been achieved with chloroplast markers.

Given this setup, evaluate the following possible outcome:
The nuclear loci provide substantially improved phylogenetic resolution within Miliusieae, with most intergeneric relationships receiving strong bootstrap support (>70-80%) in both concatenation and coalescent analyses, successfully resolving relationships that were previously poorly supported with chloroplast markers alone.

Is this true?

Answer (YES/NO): NO